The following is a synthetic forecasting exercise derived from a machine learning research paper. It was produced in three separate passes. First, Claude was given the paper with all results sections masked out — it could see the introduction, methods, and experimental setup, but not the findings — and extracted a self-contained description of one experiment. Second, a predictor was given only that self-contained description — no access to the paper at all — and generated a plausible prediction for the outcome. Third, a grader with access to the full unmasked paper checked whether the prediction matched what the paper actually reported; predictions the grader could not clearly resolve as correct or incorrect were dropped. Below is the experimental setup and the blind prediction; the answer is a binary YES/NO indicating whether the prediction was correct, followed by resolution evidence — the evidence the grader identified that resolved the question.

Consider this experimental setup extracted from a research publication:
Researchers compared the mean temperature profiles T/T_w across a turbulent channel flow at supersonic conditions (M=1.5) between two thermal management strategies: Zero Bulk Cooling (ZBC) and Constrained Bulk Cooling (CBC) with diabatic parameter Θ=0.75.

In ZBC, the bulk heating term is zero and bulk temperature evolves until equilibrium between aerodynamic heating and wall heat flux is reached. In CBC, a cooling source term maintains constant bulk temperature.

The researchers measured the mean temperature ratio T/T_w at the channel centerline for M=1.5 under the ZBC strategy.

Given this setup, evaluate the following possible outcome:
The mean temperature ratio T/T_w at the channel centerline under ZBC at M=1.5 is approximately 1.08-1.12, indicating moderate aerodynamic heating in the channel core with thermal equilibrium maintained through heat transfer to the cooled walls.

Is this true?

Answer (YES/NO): NO